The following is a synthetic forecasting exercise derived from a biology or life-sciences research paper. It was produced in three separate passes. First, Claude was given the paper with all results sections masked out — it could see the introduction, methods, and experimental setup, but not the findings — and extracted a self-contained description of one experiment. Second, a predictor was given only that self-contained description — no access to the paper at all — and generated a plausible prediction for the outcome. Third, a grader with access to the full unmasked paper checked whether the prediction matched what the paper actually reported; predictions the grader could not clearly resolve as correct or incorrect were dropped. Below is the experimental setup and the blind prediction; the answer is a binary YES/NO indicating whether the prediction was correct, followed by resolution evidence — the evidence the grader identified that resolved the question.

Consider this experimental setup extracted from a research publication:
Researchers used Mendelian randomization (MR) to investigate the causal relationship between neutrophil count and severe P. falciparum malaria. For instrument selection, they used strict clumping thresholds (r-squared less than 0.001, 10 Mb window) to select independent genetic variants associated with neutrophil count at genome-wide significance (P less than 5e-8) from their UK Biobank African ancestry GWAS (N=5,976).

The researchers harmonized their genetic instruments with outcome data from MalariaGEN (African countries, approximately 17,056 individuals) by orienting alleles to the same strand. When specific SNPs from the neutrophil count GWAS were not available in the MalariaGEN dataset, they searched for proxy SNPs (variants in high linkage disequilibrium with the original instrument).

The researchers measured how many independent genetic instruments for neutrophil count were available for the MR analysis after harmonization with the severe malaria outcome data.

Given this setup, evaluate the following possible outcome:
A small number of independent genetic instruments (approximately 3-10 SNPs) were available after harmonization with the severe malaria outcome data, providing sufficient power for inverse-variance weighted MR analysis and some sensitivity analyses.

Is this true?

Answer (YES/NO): YES